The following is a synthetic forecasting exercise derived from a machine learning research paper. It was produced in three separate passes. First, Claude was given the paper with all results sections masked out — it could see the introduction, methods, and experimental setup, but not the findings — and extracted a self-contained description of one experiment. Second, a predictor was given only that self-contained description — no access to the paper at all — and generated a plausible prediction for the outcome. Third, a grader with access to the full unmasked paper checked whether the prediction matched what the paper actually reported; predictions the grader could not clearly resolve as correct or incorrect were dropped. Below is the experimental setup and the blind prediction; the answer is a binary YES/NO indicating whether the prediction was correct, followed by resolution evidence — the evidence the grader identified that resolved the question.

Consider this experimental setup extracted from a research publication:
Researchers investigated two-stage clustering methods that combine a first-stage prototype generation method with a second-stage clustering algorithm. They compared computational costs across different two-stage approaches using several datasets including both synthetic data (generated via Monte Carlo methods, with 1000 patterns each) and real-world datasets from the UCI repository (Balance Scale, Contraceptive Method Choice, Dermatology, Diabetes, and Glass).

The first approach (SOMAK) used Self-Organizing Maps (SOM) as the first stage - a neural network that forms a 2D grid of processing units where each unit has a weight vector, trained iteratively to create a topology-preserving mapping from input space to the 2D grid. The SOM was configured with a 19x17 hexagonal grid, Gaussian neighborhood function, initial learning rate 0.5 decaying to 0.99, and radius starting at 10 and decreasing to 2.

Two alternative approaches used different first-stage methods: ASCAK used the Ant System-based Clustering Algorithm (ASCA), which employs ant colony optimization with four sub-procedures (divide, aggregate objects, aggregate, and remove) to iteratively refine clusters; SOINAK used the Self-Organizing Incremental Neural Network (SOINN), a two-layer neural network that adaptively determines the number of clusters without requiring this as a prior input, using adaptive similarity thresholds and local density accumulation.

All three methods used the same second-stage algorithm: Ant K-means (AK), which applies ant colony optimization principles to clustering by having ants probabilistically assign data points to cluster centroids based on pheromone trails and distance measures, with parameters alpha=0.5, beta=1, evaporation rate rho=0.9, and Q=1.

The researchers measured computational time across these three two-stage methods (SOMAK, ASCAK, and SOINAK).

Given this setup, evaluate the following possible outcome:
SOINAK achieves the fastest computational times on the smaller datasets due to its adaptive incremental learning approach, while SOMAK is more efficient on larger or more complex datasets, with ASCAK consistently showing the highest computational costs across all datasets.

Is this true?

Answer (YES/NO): NO